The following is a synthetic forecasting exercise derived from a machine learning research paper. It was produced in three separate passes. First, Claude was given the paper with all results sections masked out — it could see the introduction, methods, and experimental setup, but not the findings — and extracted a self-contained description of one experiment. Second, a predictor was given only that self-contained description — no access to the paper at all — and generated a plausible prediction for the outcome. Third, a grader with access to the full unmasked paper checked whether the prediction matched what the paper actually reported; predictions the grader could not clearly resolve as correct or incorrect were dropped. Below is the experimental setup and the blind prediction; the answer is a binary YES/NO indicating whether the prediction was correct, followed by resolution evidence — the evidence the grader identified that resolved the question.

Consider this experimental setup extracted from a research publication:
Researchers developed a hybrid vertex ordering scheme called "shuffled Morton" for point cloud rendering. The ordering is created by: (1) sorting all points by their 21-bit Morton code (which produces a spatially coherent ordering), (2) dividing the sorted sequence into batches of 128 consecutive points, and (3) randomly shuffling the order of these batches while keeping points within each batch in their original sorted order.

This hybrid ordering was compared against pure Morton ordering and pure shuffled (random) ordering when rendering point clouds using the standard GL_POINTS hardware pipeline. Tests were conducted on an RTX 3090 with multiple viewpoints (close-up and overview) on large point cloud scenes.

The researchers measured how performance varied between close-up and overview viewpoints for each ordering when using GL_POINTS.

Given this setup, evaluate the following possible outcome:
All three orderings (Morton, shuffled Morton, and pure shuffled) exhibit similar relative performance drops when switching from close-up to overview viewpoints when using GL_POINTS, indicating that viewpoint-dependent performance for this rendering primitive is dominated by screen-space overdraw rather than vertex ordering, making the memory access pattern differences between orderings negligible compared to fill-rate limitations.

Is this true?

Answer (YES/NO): NO